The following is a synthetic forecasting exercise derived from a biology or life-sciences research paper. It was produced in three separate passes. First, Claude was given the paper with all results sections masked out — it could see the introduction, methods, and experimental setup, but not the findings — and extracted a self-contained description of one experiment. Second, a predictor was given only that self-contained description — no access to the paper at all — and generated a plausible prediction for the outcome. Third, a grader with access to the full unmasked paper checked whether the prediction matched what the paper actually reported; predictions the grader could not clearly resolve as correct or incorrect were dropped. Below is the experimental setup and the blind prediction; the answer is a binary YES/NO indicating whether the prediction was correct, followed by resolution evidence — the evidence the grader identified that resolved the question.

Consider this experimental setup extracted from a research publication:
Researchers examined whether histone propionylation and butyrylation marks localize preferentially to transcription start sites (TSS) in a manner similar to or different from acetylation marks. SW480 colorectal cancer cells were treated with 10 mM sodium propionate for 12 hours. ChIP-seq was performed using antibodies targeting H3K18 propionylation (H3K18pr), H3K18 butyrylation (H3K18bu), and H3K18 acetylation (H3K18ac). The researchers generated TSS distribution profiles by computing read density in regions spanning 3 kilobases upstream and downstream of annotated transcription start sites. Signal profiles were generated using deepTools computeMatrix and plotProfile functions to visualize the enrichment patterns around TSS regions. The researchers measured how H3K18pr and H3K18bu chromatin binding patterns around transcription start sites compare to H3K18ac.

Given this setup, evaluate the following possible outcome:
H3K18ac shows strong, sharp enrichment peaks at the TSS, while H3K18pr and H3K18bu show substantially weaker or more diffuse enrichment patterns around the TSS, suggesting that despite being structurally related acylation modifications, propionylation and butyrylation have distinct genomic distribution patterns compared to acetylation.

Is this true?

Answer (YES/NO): NO